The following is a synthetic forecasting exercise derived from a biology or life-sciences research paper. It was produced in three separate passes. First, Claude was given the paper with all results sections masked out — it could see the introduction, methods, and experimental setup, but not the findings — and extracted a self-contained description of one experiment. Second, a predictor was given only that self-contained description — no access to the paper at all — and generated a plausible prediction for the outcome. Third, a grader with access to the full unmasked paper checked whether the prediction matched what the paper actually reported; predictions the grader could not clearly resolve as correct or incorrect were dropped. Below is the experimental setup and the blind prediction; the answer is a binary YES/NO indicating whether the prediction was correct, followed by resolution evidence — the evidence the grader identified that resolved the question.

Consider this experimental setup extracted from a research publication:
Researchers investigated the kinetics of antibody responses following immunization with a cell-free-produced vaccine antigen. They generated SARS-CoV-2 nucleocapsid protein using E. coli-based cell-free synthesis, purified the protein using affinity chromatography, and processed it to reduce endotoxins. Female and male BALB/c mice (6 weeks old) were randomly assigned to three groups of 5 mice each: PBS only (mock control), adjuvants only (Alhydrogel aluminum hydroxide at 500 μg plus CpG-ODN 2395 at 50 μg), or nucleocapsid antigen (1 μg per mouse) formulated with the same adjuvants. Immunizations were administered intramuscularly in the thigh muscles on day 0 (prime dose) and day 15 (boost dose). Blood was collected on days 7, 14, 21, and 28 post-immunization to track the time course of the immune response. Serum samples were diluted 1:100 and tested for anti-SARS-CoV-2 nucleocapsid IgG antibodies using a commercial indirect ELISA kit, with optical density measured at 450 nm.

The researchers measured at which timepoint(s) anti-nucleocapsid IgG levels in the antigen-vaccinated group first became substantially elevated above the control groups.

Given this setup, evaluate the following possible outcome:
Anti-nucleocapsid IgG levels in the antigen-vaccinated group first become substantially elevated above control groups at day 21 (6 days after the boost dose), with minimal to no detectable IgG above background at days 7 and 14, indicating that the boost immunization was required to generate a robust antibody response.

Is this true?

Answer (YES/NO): NO